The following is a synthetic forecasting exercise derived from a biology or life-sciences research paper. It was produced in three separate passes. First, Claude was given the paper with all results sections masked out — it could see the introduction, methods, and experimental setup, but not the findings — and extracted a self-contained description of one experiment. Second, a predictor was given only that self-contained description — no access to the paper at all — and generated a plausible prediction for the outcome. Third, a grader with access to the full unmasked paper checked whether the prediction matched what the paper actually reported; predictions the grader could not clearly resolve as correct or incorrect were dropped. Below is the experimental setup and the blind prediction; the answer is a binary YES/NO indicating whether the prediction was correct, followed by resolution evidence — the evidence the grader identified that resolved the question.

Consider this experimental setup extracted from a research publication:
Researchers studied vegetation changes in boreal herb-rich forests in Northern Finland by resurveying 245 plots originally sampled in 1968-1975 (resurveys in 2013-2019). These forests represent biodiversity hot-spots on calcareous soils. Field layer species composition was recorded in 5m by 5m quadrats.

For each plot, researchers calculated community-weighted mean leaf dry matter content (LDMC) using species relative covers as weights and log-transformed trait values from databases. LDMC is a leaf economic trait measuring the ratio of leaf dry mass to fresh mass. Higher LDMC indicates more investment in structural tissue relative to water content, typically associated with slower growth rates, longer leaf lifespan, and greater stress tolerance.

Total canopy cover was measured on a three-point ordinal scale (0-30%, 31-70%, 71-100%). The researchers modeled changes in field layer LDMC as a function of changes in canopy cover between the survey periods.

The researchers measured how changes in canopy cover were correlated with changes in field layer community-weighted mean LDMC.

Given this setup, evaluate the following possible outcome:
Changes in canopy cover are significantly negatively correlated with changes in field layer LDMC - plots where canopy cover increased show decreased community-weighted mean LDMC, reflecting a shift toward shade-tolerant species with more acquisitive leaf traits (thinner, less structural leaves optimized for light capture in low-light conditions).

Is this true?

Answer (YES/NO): YES